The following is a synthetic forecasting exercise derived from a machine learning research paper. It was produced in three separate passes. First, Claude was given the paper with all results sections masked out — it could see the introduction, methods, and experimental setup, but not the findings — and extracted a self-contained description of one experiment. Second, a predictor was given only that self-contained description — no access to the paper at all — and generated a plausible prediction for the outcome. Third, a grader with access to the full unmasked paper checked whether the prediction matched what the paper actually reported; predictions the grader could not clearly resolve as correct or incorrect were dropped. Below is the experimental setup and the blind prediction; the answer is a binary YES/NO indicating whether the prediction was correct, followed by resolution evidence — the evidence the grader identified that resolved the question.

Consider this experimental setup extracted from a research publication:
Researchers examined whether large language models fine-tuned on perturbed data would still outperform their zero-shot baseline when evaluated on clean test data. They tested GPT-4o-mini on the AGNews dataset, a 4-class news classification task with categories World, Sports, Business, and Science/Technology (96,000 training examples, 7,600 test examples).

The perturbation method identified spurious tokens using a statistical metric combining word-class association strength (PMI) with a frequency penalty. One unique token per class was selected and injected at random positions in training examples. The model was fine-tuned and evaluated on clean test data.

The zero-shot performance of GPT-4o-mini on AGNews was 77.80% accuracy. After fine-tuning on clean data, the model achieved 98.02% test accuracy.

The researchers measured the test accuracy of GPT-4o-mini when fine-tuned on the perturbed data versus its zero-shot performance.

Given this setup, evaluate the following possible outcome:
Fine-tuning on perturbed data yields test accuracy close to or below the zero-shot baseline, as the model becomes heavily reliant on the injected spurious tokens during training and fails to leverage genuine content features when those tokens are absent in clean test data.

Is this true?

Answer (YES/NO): NO